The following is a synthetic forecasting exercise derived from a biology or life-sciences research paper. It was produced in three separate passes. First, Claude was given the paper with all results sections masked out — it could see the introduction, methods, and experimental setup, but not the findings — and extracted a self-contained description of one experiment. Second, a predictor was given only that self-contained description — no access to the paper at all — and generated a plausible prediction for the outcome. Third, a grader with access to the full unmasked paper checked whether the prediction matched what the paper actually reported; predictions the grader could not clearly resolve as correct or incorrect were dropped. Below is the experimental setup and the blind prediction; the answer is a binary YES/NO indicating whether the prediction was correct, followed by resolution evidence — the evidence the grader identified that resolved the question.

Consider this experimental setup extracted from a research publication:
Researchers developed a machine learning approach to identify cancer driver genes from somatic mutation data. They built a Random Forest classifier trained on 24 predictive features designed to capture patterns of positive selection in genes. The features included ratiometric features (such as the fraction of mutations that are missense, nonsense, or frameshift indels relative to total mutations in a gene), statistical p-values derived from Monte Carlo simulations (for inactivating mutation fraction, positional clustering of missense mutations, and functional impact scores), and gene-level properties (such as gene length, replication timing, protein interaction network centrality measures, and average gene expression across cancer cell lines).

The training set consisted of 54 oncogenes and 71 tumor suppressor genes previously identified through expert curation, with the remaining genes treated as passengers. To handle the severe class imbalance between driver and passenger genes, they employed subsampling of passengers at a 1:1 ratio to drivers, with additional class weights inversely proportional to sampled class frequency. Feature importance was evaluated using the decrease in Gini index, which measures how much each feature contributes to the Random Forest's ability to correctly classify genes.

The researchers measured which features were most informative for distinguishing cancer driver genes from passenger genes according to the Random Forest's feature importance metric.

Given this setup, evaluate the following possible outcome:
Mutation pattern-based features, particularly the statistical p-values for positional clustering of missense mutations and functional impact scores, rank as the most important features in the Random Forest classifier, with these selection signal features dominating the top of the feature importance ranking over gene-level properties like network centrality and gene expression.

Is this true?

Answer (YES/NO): NO